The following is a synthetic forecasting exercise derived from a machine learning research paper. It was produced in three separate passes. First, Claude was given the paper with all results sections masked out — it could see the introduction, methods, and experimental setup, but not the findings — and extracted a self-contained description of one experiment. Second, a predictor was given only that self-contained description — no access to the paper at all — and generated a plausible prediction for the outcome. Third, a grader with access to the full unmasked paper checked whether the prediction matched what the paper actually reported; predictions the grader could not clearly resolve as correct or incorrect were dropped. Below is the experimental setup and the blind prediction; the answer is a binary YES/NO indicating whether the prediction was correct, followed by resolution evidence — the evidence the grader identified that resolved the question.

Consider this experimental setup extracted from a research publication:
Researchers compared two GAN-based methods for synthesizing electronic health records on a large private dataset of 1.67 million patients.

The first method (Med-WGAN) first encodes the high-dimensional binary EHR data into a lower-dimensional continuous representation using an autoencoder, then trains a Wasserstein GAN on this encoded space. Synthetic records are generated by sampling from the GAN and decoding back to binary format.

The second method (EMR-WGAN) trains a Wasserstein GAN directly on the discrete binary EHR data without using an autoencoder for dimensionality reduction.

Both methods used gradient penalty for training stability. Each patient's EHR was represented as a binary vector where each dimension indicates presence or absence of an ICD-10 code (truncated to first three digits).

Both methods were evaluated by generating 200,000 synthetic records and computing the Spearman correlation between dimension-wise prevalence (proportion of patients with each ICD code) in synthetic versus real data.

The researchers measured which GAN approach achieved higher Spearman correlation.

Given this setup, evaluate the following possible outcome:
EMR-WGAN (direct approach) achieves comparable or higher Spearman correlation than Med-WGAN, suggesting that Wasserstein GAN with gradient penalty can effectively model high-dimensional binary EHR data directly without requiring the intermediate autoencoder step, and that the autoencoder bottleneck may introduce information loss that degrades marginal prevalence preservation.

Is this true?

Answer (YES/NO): YES